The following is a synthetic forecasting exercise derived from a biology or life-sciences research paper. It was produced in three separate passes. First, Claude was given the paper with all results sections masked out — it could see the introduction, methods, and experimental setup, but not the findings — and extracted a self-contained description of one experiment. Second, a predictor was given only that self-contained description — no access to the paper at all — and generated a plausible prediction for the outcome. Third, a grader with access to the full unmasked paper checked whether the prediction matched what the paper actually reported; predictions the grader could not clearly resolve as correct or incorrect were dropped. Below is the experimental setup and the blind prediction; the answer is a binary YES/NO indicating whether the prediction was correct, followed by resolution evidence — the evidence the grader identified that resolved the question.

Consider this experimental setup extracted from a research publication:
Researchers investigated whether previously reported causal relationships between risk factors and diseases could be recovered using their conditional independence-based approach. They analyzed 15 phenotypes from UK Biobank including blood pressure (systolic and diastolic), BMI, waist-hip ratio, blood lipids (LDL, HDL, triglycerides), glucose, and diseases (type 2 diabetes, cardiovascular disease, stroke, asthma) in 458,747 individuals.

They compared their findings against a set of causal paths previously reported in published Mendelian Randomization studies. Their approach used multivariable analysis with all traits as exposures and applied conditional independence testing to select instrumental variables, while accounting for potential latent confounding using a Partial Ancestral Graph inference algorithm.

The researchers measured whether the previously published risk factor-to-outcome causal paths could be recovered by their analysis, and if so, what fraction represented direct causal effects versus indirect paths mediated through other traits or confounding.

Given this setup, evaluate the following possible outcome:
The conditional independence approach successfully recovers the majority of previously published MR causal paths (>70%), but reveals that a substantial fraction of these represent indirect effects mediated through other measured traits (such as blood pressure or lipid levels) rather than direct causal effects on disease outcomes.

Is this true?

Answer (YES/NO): NO